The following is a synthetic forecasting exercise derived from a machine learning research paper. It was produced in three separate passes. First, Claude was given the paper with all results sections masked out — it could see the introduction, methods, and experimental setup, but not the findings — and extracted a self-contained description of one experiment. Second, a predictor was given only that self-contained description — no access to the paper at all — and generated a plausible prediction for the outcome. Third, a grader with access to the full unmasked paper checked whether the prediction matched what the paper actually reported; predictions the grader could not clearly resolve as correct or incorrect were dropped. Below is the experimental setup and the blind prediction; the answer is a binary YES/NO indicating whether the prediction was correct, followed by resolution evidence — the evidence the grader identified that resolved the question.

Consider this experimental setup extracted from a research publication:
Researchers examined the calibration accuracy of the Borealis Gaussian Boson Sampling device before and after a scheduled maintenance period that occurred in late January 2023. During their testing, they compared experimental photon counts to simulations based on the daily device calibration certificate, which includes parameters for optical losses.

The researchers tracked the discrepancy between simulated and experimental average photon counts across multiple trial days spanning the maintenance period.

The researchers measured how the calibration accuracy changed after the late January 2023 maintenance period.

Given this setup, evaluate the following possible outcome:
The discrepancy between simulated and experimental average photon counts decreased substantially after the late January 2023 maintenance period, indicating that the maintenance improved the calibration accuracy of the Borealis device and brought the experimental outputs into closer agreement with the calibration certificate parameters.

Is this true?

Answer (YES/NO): NO